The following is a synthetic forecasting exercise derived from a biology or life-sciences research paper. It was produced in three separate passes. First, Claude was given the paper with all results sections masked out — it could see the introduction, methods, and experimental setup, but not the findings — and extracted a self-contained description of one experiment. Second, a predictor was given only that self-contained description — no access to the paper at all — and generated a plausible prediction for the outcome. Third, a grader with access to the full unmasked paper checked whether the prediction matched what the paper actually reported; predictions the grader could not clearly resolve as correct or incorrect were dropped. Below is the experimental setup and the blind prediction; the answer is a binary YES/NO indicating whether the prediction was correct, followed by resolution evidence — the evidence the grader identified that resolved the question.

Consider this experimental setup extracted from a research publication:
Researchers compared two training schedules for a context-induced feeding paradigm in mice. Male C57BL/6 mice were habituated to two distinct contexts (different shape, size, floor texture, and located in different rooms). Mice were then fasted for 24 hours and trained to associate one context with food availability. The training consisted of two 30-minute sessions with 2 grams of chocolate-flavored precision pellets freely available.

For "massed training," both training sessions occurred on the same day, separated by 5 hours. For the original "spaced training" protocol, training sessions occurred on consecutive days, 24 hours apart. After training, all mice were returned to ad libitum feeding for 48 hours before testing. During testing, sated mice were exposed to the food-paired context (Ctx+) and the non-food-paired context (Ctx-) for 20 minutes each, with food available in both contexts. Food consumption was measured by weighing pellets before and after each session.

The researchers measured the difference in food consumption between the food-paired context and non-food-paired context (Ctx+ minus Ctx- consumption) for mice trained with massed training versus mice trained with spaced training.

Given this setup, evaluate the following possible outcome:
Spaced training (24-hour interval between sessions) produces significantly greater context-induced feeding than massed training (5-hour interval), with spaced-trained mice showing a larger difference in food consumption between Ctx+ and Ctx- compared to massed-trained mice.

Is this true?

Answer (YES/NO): YES